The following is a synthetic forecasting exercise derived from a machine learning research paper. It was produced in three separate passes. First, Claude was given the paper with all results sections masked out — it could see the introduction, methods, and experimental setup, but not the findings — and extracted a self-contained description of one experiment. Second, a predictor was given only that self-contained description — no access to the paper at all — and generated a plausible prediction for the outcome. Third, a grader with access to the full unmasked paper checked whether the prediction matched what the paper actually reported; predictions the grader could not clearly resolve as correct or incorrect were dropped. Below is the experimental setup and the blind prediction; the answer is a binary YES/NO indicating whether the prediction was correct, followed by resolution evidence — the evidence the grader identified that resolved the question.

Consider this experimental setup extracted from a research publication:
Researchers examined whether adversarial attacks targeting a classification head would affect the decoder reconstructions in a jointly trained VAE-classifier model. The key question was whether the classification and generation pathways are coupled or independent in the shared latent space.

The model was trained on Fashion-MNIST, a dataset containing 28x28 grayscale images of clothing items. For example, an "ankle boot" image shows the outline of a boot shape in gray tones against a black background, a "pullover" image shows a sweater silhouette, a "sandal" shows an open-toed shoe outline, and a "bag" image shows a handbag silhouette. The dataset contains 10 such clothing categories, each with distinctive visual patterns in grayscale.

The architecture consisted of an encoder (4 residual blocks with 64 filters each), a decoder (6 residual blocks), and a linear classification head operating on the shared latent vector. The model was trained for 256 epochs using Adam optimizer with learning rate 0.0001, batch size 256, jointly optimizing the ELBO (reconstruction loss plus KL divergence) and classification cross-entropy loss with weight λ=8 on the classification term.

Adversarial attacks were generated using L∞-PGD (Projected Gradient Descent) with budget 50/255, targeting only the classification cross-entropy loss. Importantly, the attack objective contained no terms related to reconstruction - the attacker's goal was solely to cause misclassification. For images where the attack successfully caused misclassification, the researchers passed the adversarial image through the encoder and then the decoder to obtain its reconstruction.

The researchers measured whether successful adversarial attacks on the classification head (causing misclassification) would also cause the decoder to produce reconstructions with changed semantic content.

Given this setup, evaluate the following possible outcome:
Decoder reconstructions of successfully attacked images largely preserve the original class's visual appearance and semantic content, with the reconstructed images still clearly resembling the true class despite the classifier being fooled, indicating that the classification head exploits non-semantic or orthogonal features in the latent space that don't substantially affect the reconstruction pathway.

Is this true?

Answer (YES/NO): NO